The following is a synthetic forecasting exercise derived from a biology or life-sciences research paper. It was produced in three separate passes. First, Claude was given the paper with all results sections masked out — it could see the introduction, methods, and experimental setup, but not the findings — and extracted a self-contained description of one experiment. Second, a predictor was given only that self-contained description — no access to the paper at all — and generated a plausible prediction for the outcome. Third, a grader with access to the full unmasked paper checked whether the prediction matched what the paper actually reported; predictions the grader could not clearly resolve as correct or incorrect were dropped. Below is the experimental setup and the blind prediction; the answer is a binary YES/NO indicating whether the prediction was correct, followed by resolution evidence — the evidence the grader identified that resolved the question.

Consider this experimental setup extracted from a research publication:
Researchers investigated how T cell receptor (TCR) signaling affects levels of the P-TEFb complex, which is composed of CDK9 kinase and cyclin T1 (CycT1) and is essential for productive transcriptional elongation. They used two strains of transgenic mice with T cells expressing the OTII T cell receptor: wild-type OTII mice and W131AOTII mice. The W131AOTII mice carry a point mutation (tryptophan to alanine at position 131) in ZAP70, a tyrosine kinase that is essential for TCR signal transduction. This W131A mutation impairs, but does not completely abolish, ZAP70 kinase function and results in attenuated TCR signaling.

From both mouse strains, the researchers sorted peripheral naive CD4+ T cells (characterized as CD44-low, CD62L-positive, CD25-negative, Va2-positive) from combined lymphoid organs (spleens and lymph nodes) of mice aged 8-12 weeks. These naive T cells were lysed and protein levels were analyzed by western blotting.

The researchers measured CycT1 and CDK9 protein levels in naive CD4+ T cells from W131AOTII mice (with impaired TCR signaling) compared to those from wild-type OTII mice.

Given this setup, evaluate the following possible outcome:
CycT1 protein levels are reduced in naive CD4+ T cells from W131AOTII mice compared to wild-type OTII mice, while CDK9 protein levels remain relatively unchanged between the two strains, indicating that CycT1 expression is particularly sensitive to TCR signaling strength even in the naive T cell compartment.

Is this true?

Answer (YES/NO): YES